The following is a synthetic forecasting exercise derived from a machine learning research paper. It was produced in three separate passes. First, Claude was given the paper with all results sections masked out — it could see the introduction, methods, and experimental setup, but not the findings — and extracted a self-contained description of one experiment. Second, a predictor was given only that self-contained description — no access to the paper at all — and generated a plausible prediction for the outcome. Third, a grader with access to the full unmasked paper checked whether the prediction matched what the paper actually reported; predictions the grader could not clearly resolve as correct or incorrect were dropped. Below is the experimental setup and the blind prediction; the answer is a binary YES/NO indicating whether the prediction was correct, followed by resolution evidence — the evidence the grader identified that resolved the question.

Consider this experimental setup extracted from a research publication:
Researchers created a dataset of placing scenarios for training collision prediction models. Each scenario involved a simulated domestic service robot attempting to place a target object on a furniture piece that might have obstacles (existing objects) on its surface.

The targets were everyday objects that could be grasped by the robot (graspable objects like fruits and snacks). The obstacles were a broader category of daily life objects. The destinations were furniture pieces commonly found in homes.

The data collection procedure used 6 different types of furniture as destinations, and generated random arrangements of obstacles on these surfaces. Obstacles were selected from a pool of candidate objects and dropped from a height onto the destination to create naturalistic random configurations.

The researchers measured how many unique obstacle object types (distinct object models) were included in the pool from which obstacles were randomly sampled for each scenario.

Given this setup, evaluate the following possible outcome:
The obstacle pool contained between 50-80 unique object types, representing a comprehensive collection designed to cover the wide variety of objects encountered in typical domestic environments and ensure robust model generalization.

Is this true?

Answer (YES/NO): NO